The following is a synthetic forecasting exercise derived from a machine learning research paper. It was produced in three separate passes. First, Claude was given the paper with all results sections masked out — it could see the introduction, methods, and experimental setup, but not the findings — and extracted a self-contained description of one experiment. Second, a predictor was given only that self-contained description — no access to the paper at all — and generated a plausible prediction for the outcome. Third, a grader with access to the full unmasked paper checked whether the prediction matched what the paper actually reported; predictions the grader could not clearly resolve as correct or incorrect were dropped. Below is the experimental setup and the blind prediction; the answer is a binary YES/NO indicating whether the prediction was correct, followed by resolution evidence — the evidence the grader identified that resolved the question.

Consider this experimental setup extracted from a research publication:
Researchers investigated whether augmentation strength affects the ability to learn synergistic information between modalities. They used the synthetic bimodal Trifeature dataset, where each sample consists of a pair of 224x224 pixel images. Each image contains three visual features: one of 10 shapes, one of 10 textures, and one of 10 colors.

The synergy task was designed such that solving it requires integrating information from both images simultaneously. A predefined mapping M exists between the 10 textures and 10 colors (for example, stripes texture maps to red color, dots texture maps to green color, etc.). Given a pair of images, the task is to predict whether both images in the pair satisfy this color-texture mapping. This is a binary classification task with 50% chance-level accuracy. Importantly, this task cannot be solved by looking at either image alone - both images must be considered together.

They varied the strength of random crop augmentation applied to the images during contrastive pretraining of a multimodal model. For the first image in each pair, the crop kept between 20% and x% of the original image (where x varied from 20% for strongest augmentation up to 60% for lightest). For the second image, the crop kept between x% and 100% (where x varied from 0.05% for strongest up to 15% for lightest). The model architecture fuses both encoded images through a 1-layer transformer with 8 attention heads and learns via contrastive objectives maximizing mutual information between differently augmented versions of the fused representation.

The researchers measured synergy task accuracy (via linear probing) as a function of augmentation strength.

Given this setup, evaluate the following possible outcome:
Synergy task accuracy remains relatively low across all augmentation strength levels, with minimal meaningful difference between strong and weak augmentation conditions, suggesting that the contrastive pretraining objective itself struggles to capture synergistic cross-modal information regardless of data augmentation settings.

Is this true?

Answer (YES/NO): NO